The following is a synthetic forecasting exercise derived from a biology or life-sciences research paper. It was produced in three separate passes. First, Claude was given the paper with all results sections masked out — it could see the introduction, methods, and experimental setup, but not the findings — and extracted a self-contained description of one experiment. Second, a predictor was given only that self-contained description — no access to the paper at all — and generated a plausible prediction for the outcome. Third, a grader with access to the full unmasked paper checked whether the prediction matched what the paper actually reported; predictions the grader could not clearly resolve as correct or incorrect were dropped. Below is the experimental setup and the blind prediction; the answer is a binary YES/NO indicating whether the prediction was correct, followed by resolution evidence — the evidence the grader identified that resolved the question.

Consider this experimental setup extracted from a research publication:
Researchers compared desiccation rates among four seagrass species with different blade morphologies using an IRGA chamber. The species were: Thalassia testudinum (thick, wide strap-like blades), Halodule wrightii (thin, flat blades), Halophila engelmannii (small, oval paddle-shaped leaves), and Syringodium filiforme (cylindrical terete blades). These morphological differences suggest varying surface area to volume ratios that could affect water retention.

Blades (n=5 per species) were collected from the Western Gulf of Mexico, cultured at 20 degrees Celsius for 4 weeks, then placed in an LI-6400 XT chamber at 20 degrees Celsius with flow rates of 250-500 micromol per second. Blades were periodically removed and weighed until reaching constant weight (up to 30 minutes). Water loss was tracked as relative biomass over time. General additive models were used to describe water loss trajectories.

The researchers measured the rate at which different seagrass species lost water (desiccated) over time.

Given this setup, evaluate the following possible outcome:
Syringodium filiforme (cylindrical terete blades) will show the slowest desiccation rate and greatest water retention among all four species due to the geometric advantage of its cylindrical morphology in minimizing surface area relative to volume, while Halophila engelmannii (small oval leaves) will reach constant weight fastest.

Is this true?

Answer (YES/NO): YES